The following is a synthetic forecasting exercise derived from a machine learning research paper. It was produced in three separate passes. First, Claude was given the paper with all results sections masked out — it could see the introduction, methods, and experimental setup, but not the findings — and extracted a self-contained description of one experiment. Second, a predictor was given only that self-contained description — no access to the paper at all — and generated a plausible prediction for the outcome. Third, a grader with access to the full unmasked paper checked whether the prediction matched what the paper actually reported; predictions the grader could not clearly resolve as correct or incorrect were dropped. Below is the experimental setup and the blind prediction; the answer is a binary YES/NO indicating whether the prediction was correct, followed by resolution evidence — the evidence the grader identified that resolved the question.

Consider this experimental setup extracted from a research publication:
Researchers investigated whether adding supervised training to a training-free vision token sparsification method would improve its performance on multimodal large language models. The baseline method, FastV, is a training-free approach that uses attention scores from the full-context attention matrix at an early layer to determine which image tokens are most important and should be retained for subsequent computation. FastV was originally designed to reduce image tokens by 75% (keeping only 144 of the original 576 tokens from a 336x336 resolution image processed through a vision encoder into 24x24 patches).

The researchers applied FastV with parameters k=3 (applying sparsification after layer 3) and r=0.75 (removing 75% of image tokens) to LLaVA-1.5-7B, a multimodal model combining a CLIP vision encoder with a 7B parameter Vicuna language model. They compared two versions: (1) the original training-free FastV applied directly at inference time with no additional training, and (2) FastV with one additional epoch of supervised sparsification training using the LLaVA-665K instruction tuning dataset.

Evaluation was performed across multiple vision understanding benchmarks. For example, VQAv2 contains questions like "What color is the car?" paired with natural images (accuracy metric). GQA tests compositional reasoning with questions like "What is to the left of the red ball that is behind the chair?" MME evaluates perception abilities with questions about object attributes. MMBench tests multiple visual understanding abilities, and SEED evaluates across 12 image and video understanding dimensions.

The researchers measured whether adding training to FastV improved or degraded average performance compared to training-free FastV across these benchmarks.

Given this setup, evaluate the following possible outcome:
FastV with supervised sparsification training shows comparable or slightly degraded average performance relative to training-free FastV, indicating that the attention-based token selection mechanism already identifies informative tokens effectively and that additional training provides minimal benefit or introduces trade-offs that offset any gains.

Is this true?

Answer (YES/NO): NO